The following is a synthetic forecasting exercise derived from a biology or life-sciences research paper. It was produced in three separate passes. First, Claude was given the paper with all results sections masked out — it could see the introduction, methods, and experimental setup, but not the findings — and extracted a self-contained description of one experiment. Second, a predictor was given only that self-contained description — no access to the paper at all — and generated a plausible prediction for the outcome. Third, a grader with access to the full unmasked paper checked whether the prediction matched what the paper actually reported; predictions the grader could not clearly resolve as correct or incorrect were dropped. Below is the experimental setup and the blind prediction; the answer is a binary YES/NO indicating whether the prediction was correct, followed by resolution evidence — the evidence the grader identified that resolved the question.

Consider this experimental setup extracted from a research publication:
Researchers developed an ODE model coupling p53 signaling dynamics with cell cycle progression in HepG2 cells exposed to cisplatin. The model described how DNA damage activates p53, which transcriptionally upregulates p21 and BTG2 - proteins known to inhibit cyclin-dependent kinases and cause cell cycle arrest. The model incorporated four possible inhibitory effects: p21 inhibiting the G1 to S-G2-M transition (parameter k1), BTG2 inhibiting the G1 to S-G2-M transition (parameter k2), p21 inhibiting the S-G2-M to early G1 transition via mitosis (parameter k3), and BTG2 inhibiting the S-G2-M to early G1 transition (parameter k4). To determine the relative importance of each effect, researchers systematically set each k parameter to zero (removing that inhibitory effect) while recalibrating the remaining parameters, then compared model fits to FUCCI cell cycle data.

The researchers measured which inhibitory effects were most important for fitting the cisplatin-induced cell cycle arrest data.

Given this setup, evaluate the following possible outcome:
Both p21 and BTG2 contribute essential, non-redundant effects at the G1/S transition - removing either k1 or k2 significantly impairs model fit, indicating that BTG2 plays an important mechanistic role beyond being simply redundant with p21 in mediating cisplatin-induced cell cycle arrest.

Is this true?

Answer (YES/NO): NO